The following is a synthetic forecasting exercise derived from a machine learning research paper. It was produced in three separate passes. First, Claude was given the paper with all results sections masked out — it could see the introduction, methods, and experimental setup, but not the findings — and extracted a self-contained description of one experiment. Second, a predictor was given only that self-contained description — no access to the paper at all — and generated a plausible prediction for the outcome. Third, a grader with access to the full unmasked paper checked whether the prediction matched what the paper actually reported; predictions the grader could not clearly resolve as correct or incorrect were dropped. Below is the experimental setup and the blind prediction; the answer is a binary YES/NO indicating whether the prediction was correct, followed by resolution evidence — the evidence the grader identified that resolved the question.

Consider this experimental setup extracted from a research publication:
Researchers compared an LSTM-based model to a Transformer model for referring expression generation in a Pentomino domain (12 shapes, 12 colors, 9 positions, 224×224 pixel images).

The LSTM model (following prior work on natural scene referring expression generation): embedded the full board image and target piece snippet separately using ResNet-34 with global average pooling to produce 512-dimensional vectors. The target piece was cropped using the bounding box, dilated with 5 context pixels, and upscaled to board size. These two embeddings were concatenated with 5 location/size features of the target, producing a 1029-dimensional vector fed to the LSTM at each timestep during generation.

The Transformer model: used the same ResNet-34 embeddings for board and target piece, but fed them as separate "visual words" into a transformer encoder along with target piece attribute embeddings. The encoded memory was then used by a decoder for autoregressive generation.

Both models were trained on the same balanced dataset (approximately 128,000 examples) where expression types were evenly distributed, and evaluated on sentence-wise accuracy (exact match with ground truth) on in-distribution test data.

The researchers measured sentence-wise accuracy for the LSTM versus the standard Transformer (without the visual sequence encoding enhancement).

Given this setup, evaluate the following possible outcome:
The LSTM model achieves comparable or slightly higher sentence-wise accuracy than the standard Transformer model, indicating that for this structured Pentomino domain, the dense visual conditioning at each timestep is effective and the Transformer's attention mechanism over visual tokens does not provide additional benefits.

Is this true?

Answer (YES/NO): NO